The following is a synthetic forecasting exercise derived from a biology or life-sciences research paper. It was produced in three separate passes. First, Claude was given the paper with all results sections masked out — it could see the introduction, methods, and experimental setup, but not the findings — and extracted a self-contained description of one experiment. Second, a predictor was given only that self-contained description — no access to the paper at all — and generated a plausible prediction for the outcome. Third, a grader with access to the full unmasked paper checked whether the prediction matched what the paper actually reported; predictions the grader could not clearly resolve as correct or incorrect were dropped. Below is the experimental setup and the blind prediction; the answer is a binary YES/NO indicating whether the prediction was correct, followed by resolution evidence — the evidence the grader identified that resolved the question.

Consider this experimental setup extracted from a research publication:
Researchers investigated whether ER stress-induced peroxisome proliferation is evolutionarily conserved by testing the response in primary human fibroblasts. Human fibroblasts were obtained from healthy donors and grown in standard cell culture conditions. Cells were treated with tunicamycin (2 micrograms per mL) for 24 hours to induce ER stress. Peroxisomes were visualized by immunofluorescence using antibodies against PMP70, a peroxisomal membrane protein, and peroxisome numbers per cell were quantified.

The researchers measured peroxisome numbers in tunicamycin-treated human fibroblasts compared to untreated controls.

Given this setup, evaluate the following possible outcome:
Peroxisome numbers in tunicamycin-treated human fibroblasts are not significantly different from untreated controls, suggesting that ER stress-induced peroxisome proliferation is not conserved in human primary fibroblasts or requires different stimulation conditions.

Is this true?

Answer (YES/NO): NO